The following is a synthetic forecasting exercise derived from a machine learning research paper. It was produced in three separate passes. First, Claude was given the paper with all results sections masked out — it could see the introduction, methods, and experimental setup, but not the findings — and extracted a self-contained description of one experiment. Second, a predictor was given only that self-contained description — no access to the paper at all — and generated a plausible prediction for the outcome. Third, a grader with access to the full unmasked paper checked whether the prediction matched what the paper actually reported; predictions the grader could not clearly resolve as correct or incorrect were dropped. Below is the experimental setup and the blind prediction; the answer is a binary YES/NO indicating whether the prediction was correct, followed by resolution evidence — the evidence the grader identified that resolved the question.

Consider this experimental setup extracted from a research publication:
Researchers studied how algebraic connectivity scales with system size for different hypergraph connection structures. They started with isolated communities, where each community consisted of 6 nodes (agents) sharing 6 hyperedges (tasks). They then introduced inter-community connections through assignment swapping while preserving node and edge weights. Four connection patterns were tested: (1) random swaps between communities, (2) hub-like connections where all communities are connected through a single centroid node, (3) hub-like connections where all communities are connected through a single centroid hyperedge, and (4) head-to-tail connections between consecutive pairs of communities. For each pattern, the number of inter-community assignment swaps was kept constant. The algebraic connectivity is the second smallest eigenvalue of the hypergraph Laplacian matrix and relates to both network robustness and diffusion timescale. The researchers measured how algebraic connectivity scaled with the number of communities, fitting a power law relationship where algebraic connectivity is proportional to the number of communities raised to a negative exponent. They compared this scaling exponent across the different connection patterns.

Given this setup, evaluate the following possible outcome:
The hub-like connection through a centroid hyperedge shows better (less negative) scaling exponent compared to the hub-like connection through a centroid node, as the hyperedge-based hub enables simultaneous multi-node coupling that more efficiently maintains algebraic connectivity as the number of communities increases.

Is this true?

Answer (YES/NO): NO